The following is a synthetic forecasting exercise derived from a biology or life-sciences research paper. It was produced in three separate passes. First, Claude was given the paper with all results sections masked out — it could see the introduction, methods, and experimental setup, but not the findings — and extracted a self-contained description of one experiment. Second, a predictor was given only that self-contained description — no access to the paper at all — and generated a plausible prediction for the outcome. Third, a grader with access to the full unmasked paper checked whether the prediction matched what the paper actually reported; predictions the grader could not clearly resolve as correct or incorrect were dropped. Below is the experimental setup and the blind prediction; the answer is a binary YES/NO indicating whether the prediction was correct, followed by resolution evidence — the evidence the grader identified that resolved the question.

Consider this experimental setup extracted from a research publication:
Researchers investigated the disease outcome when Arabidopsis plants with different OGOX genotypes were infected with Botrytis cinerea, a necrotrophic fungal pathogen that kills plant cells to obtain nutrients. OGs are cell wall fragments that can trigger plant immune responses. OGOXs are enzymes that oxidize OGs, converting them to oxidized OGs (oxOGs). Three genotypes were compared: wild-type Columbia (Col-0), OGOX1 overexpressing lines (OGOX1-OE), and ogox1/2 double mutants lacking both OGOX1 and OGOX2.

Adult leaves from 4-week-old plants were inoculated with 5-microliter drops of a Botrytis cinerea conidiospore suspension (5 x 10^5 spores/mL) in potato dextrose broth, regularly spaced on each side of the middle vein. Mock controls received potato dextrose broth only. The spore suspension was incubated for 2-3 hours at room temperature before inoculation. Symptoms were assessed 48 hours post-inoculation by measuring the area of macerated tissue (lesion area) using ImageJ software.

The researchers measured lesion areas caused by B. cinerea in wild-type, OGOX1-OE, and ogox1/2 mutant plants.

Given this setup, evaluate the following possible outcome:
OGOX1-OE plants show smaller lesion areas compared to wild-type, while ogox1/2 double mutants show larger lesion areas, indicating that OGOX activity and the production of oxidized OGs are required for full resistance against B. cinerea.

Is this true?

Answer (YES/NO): YES